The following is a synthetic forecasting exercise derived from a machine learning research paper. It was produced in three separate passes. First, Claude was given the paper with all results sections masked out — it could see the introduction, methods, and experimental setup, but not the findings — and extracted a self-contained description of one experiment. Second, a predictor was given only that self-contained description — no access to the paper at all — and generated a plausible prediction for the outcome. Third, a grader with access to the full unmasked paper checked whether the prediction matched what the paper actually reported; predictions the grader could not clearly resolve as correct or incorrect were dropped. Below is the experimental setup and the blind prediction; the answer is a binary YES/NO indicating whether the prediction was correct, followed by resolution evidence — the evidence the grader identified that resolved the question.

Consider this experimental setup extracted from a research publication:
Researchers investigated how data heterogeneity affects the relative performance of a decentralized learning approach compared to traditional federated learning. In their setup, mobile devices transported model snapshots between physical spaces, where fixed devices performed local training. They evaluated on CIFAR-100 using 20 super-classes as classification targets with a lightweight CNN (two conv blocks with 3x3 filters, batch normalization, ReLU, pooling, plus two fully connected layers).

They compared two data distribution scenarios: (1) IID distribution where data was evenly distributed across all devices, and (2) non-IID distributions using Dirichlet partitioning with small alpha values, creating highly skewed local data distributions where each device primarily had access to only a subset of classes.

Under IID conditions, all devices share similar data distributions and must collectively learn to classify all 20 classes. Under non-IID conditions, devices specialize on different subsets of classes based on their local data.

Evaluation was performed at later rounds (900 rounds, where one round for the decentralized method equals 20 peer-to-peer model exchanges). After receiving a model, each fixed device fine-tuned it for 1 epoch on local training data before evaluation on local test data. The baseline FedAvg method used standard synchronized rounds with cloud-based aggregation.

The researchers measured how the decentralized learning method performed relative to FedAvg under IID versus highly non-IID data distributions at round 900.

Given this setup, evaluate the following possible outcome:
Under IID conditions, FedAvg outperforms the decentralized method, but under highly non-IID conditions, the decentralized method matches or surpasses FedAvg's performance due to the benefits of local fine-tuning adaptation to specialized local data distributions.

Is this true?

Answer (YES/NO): NO